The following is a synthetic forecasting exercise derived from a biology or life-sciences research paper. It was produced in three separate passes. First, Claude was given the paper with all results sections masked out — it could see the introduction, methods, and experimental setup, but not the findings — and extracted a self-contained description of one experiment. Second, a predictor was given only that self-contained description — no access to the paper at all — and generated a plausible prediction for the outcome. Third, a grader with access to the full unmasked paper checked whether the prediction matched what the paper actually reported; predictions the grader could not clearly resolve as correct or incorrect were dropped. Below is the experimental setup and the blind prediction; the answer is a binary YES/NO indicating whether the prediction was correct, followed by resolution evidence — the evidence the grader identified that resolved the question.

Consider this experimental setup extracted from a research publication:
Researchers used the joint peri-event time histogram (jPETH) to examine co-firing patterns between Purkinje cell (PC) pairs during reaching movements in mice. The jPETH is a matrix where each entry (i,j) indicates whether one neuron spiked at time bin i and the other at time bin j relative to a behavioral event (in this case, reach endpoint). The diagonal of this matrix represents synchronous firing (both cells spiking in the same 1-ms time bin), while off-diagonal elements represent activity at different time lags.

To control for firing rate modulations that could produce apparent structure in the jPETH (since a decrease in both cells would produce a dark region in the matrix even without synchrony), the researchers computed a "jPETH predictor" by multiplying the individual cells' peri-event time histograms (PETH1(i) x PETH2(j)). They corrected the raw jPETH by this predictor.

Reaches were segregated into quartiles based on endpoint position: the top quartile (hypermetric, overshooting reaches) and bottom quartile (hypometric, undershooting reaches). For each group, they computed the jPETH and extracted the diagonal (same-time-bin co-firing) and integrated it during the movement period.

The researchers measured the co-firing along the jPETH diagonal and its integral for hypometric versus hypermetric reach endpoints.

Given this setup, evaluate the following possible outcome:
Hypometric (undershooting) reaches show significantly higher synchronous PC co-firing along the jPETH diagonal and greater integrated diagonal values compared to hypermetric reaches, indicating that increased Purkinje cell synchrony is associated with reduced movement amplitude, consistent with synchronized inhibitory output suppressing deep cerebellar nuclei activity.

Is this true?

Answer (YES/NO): YES